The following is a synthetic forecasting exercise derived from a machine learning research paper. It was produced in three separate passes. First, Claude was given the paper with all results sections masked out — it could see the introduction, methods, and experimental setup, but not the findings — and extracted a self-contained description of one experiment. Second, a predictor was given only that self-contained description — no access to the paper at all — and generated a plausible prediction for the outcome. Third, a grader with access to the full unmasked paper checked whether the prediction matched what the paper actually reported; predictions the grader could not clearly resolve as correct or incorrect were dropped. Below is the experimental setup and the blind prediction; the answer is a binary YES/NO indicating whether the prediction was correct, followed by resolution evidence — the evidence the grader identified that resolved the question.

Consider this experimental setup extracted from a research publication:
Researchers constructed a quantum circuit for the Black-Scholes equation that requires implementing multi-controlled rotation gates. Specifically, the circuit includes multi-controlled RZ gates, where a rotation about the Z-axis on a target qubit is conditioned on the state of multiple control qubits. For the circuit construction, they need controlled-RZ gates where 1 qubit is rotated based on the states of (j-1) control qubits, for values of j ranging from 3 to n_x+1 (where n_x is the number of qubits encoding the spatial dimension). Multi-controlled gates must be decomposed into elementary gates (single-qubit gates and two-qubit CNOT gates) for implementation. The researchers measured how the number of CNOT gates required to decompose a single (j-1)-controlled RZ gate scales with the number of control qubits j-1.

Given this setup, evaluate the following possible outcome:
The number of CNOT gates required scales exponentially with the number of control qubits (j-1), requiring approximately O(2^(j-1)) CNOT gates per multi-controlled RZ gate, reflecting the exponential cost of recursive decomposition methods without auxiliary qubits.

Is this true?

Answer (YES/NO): NO